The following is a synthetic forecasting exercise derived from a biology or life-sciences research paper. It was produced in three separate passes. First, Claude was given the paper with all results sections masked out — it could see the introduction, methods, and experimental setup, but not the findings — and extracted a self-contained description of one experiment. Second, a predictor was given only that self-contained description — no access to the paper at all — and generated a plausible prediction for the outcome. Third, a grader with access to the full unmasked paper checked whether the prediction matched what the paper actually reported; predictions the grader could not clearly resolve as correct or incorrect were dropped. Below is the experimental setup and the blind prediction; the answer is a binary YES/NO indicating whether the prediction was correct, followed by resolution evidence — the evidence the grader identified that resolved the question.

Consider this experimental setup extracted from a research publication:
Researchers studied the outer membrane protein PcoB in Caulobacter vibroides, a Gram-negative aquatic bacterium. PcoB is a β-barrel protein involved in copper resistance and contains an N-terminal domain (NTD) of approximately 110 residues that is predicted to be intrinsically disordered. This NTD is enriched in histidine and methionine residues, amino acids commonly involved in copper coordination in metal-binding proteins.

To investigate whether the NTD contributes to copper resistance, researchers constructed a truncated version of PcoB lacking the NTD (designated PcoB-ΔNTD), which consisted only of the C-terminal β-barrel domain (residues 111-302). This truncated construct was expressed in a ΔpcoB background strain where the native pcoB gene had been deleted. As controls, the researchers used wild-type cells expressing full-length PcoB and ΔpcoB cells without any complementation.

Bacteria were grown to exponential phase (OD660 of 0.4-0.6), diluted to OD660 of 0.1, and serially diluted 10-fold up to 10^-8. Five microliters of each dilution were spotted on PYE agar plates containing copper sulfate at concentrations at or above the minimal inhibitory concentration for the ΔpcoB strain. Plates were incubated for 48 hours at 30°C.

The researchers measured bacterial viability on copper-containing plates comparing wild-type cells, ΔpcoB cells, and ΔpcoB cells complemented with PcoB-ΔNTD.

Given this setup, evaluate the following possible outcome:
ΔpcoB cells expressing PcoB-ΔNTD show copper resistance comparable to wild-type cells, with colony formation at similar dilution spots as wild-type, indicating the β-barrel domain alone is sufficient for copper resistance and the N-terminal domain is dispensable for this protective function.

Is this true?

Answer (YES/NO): NO